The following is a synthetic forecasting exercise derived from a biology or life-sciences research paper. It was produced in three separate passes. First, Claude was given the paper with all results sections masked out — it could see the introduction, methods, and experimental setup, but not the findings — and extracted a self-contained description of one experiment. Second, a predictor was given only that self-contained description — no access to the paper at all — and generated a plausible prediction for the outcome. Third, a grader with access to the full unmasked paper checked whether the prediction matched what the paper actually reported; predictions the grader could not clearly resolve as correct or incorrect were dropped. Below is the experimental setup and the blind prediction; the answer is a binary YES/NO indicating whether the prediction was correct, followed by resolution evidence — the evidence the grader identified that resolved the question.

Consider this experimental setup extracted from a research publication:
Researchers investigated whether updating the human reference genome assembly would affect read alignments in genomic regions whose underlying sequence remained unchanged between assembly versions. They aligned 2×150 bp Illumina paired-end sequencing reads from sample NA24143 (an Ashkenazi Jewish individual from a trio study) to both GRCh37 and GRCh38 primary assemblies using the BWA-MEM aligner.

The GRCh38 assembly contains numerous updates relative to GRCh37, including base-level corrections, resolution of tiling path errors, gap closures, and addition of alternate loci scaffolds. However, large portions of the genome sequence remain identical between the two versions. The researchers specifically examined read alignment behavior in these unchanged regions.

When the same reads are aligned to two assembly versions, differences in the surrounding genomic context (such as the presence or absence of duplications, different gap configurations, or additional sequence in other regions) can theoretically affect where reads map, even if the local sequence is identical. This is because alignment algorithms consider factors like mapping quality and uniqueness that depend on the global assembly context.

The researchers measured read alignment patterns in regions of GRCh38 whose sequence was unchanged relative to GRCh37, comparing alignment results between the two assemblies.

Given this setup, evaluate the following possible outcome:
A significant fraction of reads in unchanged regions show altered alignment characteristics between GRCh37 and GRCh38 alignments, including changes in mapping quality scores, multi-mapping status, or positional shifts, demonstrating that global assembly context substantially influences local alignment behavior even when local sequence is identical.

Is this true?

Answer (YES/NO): YES